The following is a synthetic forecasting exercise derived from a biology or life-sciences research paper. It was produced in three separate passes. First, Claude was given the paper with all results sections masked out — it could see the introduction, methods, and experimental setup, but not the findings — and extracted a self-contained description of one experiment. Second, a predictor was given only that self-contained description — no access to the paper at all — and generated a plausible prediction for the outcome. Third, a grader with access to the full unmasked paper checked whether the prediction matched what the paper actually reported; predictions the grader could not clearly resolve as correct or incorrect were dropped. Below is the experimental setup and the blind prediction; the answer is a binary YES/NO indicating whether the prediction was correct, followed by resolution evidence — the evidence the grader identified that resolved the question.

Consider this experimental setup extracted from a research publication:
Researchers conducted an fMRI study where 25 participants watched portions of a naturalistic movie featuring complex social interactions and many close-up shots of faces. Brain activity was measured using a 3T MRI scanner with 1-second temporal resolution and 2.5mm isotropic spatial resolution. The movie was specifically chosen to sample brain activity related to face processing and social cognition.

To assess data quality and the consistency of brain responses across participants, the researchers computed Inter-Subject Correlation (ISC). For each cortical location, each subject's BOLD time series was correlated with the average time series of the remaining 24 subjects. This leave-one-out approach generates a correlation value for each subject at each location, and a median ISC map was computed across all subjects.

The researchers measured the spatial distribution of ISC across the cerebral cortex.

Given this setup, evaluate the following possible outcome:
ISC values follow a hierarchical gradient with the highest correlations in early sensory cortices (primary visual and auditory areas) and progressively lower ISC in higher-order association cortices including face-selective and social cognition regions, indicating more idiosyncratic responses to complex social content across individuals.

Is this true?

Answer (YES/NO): NO